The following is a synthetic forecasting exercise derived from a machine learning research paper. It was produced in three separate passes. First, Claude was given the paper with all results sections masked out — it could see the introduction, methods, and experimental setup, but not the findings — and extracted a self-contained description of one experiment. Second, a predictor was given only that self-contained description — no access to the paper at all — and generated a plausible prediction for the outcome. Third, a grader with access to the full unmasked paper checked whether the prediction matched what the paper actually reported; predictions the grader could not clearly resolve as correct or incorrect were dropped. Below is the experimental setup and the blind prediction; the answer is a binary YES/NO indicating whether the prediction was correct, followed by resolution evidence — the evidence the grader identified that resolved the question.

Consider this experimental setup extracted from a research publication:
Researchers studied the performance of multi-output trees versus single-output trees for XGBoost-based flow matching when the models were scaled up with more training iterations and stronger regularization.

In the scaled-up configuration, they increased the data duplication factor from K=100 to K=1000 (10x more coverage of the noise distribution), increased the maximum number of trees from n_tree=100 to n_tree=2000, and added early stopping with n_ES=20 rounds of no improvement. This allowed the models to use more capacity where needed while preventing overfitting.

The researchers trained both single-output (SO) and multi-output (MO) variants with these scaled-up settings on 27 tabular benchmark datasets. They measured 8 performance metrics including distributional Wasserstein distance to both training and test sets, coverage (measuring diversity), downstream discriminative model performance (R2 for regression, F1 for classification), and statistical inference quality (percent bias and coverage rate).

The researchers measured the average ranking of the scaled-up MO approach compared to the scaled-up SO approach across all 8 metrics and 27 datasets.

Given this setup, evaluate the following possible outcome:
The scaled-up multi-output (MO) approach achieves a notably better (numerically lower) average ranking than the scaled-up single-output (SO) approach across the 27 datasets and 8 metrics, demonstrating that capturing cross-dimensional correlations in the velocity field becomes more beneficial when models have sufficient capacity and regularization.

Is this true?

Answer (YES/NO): NO